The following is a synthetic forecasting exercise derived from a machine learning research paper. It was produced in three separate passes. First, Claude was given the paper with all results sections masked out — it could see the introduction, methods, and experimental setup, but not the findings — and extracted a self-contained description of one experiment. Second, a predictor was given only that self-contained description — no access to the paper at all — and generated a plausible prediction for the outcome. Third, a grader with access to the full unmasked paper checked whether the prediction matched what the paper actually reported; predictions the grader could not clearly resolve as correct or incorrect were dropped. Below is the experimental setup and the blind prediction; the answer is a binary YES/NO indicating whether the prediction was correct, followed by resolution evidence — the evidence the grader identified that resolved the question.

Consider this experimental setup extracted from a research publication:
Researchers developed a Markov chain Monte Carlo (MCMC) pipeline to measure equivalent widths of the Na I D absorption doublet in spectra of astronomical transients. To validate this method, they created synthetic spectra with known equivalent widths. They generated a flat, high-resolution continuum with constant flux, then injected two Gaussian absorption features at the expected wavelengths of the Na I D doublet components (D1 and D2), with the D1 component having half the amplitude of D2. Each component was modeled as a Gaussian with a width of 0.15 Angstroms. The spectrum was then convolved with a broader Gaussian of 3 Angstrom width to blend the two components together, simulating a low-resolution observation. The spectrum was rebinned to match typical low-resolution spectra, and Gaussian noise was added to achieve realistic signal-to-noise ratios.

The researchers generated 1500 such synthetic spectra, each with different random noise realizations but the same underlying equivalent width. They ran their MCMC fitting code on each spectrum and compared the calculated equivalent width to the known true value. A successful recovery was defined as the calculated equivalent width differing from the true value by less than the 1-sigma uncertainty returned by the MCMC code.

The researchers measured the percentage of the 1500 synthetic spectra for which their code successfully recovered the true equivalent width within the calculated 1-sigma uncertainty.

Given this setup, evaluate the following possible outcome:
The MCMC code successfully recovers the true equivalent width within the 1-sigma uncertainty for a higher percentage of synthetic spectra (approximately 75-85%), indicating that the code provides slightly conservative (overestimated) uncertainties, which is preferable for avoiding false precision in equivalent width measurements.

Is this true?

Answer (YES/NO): NO